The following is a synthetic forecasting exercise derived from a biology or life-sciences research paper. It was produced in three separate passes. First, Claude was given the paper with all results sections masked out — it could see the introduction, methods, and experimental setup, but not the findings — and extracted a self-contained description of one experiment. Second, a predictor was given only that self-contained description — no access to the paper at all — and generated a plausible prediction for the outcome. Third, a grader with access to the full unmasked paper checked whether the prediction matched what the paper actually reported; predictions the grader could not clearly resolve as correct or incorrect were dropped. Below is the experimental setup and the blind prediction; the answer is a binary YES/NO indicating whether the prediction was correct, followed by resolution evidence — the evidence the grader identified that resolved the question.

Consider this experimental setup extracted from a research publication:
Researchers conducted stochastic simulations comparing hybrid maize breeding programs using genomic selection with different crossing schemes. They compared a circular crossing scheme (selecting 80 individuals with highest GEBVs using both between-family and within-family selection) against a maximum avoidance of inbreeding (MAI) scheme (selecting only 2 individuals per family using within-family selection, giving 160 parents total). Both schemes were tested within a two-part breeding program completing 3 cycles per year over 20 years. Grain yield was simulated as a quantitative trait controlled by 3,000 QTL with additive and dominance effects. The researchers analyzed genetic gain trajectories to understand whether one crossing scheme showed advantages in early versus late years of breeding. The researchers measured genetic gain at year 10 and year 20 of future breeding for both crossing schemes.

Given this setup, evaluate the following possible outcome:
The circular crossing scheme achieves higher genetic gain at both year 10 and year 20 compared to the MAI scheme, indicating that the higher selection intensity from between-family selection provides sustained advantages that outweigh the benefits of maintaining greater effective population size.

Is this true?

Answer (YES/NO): NO